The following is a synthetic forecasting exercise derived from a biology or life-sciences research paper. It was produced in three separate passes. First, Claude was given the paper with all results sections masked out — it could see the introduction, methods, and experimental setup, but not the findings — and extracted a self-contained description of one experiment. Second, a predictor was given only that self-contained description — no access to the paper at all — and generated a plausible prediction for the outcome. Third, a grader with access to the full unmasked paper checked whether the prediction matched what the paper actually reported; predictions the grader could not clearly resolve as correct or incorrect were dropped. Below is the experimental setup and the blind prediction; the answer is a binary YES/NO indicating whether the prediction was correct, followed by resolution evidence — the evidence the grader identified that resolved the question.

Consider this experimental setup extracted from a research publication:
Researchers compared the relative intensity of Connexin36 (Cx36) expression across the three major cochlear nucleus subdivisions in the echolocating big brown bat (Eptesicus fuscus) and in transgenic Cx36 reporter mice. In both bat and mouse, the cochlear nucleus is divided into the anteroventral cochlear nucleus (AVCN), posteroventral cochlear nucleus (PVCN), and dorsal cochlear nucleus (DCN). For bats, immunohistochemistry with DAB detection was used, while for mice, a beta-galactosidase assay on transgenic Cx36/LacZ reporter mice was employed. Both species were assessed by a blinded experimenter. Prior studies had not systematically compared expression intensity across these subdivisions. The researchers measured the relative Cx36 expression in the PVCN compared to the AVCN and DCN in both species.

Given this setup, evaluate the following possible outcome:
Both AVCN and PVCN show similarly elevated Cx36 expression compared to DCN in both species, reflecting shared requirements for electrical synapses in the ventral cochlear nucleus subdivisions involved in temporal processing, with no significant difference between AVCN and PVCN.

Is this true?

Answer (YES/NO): NO